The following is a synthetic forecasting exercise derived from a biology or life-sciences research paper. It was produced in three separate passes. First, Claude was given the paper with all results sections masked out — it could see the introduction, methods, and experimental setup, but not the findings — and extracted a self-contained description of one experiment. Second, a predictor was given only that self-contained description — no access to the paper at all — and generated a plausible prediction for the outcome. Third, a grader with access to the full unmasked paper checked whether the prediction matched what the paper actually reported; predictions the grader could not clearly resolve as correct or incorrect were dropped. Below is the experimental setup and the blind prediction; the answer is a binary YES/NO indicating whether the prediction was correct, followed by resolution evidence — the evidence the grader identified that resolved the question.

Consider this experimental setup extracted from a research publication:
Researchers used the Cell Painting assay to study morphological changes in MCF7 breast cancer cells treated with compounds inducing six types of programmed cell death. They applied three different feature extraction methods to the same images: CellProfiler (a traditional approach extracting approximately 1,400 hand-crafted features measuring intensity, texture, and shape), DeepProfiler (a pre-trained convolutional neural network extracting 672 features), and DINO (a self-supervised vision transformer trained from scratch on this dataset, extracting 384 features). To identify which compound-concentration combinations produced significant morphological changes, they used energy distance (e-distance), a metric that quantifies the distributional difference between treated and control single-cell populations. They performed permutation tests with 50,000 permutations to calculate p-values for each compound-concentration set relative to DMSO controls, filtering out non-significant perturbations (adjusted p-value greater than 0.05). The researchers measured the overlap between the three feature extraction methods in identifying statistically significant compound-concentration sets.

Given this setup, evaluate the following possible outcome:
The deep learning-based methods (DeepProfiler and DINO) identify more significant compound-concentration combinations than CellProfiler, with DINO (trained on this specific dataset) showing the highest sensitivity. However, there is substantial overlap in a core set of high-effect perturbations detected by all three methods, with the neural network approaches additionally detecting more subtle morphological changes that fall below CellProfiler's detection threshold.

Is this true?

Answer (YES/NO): NO